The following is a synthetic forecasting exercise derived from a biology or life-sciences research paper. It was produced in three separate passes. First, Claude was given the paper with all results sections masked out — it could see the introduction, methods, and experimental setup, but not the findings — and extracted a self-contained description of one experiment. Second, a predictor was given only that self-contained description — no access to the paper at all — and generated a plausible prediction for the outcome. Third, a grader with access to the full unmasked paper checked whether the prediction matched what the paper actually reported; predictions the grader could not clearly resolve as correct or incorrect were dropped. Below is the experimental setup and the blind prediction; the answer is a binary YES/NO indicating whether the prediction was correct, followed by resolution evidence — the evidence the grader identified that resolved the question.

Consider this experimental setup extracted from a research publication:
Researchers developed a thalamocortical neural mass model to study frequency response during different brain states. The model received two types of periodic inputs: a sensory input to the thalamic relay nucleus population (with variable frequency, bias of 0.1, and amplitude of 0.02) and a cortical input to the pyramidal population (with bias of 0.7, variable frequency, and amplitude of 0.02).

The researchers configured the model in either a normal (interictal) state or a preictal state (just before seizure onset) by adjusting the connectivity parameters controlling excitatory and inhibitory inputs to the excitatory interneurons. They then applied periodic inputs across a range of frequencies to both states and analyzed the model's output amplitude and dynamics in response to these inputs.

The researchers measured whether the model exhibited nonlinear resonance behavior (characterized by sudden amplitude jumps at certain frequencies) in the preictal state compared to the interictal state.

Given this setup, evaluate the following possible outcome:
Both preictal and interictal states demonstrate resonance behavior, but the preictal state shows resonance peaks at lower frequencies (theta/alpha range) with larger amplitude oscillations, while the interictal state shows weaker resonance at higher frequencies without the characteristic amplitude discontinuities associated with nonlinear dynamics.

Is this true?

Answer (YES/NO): NO